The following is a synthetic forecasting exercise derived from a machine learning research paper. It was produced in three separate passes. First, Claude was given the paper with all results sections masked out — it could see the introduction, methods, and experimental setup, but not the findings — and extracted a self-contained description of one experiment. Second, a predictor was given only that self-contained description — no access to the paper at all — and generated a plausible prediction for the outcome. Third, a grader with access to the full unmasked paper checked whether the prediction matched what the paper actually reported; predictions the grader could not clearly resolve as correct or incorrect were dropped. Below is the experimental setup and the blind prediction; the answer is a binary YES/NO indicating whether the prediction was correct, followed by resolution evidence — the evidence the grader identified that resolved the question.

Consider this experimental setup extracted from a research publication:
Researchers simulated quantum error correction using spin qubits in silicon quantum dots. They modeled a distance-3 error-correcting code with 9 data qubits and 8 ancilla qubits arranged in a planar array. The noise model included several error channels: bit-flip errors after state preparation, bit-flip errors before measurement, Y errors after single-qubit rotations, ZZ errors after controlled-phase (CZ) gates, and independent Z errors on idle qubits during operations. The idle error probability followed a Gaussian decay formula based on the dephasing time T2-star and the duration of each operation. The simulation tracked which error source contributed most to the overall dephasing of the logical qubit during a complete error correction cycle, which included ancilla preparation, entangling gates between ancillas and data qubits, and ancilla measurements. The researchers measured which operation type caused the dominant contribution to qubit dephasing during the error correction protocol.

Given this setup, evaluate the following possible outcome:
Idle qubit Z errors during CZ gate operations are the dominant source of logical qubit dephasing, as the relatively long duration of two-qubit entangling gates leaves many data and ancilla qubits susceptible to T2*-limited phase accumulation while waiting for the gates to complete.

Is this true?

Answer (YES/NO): NO